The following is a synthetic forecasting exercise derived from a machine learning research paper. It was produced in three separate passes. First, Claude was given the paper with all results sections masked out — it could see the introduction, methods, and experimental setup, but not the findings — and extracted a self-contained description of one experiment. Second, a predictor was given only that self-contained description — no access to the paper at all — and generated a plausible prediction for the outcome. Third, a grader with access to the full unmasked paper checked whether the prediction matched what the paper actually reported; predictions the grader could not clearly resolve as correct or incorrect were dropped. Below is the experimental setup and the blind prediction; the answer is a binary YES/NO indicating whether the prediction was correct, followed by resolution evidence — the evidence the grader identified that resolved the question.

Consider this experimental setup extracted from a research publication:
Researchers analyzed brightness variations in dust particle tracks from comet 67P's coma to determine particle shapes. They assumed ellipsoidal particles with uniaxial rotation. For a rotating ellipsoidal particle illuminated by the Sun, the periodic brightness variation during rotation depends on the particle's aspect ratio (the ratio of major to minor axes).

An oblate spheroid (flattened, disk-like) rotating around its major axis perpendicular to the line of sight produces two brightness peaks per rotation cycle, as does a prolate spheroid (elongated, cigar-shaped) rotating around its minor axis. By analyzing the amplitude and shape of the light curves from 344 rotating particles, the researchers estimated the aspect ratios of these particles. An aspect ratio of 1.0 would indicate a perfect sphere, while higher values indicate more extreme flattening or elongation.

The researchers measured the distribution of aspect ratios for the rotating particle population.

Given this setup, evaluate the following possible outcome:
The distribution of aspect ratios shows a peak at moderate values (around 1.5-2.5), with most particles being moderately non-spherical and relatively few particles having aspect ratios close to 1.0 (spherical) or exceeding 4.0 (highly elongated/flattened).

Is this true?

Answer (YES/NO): NO